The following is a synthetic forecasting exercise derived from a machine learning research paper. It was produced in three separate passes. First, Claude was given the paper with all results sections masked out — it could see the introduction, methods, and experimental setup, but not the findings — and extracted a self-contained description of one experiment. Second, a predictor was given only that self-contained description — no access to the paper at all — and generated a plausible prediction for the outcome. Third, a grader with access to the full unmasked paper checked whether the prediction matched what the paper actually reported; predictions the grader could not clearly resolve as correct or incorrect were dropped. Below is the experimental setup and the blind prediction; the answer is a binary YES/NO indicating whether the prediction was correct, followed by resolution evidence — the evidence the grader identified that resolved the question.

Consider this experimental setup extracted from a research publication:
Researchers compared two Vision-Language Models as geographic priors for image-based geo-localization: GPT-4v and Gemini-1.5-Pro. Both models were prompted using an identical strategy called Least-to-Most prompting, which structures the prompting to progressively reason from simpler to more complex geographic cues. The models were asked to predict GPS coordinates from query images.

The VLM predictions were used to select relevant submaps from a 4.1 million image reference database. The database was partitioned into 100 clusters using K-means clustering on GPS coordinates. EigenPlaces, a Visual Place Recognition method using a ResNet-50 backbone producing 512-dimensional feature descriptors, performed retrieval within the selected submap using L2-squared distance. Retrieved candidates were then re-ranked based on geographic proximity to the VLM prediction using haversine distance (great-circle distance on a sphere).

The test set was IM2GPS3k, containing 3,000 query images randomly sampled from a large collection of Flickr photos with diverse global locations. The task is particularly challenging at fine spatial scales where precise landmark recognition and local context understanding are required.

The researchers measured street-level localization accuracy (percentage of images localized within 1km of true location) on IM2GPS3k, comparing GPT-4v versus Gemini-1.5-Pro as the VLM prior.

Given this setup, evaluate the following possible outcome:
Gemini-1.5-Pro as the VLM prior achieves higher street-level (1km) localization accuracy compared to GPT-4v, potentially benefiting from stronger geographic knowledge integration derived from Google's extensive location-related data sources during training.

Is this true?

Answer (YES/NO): NO